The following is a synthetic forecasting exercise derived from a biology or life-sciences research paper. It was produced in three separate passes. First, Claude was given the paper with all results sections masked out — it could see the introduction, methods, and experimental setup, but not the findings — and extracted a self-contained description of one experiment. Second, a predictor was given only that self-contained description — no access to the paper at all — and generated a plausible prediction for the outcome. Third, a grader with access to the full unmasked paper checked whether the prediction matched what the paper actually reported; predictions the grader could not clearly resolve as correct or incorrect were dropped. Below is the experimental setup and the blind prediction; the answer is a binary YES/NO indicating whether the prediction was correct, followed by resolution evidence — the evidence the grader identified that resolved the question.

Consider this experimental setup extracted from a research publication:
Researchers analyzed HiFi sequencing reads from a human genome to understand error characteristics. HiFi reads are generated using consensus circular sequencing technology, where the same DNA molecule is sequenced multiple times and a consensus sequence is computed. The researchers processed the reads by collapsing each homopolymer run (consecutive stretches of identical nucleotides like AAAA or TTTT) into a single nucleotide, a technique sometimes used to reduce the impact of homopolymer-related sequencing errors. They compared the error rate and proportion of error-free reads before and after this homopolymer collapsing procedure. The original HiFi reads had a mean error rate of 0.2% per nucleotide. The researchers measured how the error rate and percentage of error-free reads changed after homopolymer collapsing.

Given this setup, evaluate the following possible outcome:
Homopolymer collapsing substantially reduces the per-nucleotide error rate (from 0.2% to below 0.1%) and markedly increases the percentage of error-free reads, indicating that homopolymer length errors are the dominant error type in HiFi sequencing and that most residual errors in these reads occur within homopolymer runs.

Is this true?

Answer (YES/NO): YES